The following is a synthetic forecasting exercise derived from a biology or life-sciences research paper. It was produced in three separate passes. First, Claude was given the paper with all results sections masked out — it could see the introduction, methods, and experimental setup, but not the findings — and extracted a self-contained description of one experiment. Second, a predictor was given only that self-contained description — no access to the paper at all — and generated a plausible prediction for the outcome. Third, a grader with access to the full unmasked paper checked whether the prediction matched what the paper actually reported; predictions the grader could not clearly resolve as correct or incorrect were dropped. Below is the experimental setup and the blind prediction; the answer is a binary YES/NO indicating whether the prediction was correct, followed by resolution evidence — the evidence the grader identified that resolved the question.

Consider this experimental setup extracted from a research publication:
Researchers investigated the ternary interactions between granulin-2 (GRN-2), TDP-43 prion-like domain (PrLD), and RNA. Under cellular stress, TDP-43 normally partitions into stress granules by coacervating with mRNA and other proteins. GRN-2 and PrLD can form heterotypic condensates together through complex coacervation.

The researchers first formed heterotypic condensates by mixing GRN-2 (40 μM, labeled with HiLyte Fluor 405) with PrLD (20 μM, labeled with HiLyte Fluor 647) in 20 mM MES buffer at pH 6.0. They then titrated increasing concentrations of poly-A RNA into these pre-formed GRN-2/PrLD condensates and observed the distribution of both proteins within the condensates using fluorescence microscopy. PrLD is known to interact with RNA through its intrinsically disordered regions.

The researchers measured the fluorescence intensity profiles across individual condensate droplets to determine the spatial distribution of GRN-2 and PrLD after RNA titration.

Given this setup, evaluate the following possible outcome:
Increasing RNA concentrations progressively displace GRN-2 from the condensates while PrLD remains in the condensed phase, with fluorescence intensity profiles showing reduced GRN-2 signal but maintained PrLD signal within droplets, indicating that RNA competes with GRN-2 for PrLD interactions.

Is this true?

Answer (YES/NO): YES